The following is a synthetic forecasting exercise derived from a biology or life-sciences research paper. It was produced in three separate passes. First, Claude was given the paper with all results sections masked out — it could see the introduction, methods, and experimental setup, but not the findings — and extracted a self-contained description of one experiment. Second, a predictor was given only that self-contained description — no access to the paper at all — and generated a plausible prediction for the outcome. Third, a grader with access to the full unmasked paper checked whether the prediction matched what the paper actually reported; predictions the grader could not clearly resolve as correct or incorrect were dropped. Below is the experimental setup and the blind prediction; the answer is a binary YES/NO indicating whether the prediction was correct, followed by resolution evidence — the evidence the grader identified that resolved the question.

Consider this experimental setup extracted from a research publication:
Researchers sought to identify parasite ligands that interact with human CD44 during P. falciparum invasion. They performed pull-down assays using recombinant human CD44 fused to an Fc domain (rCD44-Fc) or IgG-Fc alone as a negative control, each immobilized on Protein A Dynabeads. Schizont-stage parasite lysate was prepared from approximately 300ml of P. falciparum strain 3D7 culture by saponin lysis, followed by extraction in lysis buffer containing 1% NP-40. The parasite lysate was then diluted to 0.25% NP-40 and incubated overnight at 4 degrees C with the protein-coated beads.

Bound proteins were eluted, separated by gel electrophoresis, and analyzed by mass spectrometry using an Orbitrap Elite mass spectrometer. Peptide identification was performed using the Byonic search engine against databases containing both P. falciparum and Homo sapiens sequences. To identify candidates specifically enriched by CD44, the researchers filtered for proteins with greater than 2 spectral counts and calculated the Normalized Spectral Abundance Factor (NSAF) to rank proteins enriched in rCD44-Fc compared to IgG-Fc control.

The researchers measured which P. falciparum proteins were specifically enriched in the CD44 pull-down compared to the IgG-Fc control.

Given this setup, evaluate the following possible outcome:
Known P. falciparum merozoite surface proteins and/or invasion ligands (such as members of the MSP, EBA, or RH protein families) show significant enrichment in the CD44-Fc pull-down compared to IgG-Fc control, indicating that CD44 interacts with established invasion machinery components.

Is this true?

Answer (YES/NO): YES